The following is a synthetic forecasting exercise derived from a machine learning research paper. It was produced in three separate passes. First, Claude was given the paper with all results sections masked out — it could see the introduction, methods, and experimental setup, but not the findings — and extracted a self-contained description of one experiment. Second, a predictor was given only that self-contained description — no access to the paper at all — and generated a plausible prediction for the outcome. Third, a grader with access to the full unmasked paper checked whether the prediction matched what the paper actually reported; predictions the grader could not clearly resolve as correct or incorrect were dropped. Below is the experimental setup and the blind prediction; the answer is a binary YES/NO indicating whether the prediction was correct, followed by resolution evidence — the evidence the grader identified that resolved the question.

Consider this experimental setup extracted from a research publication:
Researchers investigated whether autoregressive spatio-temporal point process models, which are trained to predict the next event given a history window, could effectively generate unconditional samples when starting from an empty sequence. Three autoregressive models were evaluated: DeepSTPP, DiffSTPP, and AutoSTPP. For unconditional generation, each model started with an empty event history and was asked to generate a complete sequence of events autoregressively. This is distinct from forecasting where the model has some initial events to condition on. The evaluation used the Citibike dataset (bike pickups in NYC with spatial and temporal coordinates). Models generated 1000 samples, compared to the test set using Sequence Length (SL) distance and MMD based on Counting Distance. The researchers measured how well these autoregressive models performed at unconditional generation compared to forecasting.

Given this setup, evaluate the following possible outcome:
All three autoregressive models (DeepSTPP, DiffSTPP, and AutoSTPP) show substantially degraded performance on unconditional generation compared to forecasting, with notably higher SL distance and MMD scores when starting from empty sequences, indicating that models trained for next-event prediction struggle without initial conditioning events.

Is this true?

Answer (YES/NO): YES